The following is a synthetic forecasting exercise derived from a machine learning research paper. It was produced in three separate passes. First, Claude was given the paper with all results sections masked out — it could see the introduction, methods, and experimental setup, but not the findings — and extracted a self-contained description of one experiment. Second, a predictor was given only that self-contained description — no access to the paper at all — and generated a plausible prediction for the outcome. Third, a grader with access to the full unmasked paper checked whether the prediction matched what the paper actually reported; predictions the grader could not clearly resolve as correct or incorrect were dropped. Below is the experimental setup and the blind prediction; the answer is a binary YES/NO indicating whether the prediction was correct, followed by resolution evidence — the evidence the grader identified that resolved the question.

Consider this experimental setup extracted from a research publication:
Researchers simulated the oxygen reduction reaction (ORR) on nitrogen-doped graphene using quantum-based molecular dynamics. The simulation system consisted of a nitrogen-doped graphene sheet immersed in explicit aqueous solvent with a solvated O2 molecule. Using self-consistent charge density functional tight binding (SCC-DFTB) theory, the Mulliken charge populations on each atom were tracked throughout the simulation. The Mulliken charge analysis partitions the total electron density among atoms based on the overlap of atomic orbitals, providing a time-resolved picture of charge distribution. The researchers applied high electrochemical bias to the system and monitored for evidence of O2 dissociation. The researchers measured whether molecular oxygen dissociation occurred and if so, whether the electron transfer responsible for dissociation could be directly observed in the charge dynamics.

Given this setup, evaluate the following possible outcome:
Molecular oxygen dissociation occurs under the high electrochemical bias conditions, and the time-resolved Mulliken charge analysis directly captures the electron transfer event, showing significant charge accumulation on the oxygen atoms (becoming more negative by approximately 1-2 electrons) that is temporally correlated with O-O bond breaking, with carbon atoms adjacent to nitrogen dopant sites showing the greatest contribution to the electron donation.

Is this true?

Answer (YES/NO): YES